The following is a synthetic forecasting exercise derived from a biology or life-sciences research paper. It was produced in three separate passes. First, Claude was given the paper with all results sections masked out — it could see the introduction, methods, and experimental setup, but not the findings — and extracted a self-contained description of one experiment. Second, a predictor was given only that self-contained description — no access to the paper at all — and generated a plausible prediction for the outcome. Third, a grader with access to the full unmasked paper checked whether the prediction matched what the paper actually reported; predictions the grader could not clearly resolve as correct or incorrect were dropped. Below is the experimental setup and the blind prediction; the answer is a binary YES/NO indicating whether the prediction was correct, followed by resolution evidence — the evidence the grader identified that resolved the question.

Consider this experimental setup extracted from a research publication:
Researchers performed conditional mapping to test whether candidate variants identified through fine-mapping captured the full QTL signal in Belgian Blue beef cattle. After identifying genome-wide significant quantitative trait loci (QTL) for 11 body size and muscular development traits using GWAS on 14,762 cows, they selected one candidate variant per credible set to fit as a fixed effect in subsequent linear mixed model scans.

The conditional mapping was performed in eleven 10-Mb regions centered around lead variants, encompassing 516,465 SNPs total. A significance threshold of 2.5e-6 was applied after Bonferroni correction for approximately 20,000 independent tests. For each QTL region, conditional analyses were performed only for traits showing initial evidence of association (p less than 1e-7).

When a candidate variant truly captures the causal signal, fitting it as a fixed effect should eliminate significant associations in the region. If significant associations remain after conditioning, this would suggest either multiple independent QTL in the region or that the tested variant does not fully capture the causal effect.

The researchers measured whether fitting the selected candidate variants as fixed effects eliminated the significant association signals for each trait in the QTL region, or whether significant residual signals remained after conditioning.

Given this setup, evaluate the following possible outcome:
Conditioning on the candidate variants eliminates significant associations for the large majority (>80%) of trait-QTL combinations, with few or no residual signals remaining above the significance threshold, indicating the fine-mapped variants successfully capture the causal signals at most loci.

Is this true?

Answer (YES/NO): NO